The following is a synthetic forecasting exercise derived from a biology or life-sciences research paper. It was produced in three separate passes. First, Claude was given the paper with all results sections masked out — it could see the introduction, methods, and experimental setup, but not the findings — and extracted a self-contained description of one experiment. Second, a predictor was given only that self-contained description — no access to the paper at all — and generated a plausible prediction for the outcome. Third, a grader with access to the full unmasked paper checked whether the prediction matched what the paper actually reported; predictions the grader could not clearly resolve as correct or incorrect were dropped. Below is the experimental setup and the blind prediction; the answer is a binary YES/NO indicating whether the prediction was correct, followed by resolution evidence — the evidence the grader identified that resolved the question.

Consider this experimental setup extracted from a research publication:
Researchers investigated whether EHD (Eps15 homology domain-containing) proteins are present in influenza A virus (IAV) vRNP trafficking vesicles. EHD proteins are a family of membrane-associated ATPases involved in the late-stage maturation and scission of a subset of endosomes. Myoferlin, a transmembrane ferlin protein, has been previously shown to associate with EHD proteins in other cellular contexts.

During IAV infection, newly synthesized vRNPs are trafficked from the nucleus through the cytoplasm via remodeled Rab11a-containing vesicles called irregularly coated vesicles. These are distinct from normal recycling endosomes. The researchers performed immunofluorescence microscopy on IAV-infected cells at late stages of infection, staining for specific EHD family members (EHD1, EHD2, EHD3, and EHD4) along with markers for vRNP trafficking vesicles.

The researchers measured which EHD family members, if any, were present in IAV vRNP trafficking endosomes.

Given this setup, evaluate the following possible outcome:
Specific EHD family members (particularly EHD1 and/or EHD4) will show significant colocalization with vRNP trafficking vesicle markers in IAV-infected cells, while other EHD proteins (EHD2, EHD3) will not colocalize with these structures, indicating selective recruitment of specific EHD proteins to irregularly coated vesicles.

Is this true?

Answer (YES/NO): NO